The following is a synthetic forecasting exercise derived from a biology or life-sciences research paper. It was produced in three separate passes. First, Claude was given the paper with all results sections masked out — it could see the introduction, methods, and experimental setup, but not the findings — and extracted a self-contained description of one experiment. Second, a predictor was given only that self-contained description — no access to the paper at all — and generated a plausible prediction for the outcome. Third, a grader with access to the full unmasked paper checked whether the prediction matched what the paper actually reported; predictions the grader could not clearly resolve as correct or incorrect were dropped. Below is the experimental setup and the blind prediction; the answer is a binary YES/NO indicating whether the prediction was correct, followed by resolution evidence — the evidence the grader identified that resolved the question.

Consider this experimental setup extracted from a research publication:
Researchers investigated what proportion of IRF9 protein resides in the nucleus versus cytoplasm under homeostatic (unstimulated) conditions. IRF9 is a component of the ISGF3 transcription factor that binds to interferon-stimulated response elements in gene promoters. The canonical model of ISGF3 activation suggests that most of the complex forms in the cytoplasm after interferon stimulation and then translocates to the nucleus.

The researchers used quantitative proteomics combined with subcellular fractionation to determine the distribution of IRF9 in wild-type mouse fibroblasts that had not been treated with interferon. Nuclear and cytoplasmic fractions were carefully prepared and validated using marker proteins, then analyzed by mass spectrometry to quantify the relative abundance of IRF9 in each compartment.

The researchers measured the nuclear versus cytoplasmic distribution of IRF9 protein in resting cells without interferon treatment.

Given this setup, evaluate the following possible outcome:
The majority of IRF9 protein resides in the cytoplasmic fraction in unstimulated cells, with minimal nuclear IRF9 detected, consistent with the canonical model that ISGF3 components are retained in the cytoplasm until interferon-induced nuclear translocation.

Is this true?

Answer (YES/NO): NO